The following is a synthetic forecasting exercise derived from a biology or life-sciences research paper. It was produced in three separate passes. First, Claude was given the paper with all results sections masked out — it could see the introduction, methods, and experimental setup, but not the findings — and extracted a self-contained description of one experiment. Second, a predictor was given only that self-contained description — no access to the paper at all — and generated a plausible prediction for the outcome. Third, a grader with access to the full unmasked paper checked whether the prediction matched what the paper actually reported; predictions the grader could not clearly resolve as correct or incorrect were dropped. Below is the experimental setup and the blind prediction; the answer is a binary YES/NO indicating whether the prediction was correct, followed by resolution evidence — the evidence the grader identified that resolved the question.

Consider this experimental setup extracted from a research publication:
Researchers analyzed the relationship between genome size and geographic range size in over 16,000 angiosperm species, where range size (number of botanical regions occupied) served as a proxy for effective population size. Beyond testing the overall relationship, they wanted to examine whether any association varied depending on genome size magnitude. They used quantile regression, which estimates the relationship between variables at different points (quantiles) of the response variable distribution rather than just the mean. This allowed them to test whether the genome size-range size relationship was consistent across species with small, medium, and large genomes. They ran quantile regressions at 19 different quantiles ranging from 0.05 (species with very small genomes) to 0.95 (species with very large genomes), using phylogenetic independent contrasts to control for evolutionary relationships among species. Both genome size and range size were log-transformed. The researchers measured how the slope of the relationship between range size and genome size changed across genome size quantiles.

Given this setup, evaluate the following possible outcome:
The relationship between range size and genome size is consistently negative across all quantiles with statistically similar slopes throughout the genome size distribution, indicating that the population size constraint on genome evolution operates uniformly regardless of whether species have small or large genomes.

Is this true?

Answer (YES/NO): NO